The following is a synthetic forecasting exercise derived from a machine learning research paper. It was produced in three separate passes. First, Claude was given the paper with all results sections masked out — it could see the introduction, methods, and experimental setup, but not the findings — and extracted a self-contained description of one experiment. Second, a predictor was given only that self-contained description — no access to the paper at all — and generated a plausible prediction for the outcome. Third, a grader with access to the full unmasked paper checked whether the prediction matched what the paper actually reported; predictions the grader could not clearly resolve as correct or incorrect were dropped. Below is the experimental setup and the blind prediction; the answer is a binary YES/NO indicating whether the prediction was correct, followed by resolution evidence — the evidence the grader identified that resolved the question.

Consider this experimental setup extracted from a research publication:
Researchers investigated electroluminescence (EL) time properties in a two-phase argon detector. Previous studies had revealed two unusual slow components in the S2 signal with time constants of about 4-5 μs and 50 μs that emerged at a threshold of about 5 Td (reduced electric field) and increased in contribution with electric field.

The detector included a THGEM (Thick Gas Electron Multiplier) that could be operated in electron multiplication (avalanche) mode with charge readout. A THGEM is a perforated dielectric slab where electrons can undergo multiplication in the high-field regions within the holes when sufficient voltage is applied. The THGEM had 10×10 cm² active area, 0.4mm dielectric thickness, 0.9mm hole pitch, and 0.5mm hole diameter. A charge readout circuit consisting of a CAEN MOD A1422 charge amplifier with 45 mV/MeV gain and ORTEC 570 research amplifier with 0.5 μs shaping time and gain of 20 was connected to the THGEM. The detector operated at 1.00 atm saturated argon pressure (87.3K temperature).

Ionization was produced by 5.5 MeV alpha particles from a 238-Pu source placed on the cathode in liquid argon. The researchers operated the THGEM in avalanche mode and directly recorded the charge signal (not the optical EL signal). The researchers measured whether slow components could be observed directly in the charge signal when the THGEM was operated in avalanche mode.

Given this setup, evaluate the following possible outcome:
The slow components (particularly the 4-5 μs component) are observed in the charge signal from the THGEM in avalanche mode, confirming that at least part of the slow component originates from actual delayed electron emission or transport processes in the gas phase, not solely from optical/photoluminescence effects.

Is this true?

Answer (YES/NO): YES